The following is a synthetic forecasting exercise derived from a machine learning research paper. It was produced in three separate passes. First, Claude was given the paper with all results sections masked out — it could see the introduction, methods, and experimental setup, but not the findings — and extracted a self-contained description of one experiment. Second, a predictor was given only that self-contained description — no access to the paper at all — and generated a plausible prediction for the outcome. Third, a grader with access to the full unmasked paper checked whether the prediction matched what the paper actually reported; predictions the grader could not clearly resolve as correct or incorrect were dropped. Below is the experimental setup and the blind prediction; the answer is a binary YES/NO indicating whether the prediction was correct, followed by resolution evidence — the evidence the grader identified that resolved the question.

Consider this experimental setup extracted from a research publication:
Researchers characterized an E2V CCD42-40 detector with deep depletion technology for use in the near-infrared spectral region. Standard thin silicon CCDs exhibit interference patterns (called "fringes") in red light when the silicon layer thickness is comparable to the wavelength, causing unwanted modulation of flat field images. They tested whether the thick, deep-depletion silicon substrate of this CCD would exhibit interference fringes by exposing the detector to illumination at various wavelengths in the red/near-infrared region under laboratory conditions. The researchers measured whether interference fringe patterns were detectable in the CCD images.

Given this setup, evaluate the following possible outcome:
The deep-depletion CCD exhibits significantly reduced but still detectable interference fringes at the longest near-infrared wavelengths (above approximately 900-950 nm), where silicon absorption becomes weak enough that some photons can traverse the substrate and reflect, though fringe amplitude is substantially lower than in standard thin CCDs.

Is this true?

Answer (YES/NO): NO